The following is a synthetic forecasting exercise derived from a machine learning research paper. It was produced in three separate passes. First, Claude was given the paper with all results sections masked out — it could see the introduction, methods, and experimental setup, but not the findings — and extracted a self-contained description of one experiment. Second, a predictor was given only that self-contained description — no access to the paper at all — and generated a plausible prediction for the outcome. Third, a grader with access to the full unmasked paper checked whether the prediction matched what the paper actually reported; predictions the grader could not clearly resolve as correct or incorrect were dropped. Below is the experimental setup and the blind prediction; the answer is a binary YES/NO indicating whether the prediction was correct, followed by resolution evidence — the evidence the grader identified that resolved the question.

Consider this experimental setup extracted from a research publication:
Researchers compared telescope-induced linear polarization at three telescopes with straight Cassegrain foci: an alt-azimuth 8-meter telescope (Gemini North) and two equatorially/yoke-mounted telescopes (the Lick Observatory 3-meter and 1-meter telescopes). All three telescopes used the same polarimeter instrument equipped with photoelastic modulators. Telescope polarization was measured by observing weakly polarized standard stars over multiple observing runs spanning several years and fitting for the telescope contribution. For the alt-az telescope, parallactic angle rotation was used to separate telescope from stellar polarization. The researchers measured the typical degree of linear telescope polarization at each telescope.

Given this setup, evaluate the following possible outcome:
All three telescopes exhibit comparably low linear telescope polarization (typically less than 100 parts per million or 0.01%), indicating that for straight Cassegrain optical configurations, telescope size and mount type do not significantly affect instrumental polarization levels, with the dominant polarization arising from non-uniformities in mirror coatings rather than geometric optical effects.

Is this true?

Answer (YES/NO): NO